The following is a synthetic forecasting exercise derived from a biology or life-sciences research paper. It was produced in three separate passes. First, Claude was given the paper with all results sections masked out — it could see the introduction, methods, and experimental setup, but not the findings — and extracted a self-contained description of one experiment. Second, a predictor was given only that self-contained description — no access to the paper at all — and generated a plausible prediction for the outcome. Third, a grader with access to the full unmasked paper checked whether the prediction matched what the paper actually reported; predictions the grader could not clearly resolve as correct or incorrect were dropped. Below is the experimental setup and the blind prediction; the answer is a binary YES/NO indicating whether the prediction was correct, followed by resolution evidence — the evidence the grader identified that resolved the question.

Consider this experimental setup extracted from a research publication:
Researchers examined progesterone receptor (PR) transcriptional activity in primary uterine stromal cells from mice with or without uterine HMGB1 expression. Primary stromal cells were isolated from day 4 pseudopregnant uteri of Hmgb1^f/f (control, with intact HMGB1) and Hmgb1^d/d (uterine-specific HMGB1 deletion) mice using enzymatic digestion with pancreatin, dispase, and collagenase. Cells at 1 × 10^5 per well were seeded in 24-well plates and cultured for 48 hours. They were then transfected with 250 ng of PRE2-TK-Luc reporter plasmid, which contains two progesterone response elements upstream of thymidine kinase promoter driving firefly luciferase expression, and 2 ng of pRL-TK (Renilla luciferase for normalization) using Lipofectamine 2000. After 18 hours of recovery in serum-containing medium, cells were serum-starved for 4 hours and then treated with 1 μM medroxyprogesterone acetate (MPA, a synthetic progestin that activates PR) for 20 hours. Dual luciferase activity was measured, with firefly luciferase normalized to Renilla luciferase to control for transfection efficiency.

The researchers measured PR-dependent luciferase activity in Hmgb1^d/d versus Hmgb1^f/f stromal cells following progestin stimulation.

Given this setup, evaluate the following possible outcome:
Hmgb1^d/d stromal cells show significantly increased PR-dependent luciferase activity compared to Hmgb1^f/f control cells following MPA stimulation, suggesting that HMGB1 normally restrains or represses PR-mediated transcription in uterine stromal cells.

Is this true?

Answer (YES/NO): NO